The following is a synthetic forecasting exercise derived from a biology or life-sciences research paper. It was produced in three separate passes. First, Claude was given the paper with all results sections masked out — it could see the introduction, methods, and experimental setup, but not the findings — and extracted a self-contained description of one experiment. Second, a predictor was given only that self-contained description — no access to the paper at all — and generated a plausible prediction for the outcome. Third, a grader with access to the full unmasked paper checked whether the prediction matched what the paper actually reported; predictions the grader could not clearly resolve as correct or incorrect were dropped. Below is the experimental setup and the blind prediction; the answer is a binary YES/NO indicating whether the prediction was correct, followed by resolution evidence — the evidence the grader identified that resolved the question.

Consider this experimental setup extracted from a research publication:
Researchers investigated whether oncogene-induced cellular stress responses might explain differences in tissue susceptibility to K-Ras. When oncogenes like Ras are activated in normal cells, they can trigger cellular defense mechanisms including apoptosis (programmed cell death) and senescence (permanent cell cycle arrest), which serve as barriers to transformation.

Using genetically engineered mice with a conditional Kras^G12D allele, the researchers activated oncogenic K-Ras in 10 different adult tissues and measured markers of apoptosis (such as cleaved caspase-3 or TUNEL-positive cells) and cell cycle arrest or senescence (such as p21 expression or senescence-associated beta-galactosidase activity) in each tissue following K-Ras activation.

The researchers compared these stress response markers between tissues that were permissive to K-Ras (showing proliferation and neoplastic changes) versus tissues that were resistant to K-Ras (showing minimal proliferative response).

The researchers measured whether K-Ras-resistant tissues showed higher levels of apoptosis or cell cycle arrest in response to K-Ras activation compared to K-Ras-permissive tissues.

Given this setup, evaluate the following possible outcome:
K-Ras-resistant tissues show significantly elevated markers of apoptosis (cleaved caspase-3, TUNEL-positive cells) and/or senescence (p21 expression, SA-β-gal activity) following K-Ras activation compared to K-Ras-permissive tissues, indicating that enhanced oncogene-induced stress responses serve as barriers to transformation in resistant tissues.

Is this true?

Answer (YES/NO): NO